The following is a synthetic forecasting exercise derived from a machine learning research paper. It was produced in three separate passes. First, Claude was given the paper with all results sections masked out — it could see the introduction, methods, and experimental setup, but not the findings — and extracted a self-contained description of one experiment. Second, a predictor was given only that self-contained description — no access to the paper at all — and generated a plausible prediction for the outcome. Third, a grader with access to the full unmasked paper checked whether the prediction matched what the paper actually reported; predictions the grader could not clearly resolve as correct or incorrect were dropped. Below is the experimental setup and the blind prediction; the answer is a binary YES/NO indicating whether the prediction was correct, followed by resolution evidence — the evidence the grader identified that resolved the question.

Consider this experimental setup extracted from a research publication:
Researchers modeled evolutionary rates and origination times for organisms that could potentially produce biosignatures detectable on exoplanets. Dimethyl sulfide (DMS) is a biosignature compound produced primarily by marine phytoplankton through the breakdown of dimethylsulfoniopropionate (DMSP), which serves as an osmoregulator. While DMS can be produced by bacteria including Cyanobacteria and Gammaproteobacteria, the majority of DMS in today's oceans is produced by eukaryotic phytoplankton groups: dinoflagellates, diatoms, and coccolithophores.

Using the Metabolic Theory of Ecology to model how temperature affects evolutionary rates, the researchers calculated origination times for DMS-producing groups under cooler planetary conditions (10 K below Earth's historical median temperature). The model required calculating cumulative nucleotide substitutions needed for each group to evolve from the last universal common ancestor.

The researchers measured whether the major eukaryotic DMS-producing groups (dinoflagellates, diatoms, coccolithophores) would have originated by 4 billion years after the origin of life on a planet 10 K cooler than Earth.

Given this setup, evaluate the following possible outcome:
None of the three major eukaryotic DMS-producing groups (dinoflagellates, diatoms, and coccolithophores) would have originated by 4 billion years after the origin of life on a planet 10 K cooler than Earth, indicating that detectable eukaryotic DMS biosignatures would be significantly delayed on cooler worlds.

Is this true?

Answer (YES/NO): YES